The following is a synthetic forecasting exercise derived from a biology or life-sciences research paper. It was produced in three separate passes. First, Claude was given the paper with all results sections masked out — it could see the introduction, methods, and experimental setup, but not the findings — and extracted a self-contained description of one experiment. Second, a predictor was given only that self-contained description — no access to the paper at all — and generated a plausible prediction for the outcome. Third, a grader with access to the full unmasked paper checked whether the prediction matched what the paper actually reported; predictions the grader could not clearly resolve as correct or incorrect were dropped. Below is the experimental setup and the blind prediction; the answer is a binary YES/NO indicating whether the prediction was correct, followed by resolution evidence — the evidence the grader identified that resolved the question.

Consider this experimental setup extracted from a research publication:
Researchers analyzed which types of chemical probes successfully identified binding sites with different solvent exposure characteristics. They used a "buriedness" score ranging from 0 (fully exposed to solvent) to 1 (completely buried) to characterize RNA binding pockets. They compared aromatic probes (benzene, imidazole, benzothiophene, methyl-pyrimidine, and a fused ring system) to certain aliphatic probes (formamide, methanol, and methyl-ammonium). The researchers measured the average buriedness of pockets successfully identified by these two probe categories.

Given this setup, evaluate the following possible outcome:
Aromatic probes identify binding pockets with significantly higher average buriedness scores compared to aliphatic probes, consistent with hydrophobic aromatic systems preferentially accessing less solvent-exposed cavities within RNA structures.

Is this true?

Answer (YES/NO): YES